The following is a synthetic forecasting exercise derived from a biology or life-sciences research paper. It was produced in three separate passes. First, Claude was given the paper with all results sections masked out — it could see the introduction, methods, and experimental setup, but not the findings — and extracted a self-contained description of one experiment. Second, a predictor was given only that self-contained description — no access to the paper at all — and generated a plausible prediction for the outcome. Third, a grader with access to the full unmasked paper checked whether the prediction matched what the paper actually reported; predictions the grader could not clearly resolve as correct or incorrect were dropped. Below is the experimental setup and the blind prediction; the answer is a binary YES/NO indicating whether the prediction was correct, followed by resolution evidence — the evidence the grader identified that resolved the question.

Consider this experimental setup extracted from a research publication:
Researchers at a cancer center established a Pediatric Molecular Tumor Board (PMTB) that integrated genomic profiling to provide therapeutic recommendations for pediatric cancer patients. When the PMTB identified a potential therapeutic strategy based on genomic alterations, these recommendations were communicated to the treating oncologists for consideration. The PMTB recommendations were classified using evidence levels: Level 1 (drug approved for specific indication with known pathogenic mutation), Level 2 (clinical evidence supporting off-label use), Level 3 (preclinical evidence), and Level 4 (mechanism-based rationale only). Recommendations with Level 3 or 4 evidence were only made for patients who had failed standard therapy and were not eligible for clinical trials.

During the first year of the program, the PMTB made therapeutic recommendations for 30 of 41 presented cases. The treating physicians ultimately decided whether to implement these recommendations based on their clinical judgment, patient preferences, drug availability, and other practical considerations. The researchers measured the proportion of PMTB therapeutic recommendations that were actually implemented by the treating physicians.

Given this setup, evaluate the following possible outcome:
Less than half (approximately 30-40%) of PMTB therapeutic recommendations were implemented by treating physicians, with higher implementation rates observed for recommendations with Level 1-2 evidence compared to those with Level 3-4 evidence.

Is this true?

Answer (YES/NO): NO